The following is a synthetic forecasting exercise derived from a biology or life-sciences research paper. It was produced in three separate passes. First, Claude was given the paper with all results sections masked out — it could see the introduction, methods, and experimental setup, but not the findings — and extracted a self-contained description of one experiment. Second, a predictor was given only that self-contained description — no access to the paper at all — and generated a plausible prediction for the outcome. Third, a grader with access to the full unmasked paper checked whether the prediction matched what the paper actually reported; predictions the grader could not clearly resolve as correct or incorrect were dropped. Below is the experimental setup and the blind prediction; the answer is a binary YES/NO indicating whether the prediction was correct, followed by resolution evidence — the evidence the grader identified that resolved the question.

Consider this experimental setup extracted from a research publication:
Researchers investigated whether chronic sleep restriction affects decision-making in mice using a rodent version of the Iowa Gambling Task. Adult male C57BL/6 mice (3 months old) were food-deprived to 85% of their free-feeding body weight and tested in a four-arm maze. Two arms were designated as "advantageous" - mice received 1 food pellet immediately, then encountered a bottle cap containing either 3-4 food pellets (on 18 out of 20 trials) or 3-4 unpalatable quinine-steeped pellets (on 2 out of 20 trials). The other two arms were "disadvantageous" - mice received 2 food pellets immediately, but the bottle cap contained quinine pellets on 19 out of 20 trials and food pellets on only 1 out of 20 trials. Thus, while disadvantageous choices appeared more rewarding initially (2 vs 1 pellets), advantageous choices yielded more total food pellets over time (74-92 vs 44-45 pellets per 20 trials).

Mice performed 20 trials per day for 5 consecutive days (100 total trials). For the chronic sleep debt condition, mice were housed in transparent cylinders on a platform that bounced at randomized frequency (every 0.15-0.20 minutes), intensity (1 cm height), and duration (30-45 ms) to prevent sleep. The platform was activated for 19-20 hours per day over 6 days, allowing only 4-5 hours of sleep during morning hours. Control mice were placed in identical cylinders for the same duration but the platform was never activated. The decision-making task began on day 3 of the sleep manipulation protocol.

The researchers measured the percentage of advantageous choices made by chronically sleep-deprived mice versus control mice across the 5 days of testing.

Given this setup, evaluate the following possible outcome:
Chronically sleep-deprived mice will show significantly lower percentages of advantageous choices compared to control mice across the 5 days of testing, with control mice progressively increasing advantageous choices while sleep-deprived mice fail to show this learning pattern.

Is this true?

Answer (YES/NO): NO